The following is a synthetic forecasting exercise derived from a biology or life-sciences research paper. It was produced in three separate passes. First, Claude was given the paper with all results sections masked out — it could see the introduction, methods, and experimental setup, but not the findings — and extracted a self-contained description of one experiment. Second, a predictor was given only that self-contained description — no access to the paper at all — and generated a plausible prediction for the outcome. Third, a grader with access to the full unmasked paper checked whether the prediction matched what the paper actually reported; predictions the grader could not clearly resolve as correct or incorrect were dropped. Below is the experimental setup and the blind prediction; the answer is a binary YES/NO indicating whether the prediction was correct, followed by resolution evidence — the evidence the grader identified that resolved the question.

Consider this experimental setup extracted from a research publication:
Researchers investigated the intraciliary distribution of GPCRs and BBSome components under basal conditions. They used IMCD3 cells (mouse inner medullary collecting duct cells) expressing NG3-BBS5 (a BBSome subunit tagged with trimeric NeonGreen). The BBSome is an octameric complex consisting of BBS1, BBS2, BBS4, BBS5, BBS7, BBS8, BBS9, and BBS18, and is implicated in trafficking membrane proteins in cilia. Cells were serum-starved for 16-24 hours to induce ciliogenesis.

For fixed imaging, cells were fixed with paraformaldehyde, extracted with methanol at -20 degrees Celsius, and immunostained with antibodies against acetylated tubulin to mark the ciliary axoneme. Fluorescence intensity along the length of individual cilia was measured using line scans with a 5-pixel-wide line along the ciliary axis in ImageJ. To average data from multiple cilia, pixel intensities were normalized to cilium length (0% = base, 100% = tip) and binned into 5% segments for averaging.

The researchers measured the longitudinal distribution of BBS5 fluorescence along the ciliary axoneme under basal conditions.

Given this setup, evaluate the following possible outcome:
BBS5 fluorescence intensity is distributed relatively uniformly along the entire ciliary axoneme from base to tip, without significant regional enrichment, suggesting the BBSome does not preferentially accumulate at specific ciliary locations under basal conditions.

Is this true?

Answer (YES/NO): YES